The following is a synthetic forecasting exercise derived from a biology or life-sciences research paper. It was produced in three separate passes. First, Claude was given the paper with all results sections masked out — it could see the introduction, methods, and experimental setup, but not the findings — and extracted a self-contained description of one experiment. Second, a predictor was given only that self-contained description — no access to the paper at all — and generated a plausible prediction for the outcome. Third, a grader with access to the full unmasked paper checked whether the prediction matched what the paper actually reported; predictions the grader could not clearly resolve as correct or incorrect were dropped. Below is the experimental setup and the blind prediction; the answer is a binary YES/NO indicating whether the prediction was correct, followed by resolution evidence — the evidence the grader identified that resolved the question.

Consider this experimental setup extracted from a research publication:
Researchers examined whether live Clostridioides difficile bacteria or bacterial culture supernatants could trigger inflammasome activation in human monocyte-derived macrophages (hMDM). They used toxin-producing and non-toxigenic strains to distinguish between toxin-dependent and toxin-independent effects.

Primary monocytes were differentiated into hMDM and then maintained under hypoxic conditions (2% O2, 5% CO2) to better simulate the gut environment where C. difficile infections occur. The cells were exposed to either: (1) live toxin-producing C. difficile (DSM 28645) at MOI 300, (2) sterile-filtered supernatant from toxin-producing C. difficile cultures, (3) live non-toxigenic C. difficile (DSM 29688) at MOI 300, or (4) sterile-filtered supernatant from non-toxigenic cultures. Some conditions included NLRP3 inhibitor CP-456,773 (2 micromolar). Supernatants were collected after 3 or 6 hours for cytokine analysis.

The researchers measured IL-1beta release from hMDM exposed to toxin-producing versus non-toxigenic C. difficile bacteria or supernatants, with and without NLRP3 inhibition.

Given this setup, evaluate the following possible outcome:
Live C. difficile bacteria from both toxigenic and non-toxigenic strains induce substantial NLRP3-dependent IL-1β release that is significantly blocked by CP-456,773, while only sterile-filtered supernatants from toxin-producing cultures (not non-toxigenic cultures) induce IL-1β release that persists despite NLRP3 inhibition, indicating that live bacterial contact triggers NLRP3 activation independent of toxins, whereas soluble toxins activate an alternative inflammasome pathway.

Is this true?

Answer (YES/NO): NO